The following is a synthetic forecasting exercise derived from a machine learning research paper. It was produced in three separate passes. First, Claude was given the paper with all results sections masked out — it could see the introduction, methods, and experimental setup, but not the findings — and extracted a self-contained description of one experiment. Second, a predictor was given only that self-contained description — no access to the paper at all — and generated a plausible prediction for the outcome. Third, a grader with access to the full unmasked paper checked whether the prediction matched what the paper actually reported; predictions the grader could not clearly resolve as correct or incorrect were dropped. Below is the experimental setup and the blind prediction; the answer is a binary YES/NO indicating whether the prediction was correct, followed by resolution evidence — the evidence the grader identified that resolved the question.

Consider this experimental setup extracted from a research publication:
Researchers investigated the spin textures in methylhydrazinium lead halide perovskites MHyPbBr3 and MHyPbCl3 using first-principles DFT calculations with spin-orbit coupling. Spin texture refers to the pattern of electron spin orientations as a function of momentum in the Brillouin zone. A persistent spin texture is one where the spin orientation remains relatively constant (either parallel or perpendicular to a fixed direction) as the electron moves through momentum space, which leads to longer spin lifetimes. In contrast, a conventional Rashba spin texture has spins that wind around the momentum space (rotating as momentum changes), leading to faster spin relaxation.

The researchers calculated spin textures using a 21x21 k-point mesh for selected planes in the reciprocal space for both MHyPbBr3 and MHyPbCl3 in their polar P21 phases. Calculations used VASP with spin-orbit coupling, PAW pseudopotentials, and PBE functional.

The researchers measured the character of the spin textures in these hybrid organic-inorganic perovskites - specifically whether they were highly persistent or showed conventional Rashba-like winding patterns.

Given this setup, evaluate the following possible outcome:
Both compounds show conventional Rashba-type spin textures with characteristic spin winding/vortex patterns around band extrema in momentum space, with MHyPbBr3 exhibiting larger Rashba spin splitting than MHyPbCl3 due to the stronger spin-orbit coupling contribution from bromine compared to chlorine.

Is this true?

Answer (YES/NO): NO